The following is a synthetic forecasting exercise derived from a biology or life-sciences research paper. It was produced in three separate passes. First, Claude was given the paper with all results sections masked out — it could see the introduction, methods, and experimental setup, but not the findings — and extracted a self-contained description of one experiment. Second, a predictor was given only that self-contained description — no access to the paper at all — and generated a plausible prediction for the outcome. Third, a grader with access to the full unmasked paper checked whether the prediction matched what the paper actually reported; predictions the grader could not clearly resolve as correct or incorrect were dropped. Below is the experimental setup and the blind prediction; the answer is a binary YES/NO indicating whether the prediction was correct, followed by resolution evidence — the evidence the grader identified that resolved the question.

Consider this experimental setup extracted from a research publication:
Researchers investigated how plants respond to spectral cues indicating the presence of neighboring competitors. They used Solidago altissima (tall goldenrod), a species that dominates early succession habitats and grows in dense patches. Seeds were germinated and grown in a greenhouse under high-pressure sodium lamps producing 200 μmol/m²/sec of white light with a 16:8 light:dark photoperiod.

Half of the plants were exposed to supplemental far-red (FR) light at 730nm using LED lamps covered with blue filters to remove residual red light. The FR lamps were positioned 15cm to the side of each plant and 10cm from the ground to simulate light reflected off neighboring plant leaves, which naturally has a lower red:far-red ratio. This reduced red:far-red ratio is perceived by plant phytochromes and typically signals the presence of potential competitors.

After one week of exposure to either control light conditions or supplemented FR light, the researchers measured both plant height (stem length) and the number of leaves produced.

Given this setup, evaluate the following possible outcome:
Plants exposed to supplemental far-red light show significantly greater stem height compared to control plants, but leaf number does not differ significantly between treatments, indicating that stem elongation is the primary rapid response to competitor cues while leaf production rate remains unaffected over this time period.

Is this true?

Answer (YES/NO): YES